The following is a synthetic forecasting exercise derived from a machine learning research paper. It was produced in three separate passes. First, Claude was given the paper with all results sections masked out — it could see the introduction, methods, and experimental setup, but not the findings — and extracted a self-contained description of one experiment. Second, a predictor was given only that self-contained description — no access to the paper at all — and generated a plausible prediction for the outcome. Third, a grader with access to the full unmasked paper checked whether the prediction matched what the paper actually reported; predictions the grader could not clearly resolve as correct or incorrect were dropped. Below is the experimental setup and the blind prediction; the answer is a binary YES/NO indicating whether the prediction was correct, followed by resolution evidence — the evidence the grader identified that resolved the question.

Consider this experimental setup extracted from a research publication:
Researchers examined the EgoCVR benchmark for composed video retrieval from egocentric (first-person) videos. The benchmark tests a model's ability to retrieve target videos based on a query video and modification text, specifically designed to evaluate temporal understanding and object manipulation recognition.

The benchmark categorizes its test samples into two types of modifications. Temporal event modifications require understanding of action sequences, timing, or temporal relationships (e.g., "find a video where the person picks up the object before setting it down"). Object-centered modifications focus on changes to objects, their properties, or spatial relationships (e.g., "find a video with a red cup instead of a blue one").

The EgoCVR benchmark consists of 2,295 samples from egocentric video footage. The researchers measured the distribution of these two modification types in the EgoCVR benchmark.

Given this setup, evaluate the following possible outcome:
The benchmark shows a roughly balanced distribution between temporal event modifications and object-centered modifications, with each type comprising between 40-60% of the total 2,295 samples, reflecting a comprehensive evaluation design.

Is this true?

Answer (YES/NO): NO